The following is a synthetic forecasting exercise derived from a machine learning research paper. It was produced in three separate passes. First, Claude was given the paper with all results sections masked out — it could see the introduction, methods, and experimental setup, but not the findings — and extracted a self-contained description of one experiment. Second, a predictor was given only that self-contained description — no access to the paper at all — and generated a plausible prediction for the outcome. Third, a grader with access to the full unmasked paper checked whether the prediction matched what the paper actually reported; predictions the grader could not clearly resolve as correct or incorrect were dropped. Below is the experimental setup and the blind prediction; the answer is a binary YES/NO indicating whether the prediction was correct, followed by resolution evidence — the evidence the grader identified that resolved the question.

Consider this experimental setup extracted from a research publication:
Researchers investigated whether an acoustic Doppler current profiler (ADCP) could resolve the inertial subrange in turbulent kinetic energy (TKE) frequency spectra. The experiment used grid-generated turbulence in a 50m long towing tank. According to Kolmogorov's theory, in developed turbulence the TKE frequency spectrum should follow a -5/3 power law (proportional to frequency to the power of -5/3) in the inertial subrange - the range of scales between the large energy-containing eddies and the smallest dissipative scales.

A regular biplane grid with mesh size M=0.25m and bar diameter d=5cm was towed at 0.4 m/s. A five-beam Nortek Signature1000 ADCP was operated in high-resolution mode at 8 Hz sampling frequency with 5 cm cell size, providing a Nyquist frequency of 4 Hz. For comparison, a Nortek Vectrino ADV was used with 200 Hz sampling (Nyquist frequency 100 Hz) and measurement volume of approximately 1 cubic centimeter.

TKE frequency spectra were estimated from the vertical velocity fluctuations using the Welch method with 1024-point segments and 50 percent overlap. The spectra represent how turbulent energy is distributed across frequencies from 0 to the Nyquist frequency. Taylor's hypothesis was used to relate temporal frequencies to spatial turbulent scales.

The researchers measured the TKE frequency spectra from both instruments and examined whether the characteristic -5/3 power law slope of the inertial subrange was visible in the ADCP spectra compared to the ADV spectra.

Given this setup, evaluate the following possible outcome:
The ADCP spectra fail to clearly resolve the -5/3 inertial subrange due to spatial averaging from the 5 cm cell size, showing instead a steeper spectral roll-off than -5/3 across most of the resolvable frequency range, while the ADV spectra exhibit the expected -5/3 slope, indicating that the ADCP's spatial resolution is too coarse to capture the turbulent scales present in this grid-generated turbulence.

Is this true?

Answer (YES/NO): NO